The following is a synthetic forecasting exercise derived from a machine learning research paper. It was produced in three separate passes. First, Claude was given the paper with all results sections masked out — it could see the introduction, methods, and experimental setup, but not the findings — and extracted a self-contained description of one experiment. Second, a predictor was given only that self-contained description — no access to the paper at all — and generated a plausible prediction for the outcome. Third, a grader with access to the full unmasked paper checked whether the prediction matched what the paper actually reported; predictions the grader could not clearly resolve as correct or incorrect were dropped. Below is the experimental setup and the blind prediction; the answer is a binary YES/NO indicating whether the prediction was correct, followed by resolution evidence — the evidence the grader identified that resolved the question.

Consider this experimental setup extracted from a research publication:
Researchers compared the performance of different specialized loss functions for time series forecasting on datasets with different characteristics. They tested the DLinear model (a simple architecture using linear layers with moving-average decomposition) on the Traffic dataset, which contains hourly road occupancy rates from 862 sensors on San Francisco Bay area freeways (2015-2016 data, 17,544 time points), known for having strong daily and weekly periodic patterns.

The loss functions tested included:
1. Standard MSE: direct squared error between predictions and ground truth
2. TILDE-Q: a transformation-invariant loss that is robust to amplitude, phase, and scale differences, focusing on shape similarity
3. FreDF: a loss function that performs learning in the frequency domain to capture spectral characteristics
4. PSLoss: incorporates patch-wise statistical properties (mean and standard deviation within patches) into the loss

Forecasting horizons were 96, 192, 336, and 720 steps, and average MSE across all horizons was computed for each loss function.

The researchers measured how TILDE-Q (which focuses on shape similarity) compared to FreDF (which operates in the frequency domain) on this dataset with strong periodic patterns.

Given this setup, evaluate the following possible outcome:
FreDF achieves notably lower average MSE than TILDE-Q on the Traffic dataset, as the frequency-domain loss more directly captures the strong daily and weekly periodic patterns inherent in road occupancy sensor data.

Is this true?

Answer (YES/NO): NO